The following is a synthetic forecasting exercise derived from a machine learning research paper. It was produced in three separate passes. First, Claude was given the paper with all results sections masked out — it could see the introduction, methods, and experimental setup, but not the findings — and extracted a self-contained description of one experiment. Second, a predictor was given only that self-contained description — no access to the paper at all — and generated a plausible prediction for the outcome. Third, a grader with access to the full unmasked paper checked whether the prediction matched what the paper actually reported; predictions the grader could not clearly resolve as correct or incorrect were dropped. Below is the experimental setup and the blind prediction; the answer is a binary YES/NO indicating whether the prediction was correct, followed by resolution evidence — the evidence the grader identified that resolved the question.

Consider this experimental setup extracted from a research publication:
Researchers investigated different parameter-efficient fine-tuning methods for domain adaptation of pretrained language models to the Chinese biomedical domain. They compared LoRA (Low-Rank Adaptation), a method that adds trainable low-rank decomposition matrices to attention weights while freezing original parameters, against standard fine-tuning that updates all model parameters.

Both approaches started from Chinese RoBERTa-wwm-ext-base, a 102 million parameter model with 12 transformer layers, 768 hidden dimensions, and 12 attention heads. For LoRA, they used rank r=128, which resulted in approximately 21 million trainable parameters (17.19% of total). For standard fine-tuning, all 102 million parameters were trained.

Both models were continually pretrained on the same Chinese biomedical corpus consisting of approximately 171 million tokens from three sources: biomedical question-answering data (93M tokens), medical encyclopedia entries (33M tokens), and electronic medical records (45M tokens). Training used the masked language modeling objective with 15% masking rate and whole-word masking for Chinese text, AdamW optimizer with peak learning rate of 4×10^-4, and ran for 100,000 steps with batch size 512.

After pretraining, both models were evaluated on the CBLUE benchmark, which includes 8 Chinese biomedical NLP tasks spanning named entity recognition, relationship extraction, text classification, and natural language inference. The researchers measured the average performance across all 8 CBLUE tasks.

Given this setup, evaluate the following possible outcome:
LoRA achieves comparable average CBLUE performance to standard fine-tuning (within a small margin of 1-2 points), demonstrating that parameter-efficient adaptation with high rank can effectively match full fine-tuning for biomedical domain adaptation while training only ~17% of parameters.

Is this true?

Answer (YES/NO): YES